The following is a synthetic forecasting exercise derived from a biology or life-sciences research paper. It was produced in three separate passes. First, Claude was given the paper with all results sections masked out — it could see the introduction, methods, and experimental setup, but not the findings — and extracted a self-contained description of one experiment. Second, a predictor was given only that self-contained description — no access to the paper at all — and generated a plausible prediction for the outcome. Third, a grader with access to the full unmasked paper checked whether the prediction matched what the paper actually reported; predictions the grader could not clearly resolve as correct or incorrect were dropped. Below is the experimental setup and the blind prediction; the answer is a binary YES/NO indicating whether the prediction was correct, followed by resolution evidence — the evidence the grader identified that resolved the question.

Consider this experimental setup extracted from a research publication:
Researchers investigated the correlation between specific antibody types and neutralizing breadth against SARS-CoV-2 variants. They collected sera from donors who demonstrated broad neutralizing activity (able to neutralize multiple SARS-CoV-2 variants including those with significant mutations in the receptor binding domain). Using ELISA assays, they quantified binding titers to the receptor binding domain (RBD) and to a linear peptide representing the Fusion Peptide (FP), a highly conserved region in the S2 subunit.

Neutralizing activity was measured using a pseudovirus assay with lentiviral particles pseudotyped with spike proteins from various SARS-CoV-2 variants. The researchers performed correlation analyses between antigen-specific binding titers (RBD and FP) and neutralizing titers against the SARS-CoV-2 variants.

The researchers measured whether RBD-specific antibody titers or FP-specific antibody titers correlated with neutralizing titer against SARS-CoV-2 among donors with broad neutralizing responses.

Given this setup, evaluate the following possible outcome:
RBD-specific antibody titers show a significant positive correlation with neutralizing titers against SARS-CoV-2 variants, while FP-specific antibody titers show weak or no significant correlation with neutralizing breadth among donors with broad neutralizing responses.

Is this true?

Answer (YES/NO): NO